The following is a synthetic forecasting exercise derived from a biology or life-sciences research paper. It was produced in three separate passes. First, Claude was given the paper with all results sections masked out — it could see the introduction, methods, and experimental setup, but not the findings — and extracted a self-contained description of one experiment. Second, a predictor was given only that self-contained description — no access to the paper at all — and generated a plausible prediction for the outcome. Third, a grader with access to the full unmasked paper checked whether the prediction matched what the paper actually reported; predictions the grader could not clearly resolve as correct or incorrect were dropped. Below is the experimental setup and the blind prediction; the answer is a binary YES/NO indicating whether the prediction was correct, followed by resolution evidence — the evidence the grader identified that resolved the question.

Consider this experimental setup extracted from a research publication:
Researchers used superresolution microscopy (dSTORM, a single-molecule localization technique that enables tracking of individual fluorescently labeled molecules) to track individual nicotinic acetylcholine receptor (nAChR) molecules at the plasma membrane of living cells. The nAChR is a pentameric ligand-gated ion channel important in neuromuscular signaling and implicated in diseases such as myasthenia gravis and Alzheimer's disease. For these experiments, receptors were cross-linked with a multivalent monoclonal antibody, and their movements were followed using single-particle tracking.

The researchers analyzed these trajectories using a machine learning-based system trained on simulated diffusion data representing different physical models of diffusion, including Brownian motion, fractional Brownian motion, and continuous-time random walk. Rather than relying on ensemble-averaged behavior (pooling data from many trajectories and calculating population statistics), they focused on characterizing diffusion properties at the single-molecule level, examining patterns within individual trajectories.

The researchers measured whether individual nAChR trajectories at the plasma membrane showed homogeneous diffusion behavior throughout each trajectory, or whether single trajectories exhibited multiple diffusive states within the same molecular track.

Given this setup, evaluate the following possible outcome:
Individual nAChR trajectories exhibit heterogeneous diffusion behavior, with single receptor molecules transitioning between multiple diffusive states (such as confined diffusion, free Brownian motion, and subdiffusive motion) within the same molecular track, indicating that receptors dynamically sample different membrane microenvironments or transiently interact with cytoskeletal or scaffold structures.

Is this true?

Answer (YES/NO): YES